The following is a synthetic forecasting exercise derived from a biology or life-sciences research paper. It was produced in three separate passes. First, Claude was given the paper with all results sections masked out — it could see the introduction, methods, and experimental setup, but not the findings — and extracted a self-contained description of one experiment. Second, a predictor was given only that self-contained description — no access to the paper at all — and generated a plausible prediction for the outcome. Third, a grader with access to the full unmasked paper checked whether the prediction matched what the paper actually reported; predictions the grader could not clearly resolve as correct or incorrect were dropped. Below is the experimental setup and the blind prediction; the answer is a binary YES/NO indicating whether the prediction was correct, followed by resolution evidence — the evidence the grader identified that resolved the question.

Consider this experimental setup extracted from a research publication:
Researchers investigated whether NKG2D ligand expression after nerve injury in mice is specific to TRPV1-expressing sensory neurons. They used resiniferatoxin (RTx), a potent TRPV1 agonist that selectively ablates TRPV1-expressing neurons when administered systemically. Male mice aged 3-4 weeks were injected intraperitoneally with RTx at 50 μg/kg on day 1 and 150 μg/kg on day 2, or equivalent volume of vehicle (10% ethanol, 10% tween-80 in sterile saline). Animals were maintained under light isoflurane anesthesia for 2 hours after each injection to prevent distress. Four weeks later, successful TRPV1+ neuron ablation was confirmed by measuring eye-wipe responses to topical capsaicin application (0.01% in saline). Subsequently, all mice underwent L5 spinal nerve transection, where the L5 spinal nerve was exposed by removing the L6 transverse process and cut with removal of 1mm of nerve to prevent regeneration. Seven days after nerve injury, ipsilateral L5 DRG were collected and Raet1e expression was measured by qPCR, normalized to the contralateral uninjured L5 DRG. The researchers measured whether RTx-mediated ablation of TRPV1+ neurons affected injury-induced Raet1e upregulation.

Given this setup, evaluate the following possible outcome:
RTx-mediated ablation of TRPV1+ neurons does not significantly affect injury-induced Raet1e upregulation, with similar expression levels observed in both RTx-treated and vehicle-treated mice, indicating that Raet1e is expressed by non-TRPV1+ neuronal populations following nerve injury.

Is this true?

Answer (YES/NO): NO